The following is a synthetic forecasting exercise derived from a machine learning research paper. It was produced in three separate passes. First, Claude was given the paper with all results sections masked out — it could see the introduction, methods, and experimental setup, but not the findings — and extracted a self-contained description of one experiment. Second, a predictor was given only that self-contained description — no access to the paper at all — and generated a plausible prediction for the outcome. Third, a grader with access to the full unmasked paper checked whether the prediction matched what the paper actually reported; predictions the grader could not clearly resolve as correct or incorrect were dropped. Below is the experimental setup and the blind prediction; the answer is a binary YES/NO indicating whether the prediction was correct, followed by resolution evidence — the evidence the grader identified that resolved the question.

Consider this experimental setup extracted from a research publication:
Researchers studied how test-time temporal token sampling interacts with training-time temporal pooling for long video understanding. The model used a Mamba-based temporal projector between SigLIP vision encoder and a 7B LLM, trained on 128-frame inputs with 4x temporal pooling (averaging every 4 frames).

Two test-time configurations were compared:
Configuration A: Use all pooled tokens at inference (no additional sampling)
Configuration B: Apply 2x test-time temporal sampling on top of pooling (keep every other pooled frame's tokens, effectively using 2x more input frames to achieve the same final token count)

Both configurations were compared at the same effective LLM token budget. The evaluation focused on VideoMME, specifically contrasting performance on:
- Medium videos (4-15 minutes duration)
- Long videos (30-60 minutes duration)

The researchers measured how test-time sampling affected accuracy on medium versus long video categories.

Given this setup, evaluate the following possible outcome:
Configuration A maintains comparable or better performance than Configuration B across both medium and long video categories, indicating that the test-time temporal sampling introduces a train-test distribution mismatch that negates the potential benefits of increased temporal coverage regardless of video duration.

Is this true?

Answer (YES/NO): YES